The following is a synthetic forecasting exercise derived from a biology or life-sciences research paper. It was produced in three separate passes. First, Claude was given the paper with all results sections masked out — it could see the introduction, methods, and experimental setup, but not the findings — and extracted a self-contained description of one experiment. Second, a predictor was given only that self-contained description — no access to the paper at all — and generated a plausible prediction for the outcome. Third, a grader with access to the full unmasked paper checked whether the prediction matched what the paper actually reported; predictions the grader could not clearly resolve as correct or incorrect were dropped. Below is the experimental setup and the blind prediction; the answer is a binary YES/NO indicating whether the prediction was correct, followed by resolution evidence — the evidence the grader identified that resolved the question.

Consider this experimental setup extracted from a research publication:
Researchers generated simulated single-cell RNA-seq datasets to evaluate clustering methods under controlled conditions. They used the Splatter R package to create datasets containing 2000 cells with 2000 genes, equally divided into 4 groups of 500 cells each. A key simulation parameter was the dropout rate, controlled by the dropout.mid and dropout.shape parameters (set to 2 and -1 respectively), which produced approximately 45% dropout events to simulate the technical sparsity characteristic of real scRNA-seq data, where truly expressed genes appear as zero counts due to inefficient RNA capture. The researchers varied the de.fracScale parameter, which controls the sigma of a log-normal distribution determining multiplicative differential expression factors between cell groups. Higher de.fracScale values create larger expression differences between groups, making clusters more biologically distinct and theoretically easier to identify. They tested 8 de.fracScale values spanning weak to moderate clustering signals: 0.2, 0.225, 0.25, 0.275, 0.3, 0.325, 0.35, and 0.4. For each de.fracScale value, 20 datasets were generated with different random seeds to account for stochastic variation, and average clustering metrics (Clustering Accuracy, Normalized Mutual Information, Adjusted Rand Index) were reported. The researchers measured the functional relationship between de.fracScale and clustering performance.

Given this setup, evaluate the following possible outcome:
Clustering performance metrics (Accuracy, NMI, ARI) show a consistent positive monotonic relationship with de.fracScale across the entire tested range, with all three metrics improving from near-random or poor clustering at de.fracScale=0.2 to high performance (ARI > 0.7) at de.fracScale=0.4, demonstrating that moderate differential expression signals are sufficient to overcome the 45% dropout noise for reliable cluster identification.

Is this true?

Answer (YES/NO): NO